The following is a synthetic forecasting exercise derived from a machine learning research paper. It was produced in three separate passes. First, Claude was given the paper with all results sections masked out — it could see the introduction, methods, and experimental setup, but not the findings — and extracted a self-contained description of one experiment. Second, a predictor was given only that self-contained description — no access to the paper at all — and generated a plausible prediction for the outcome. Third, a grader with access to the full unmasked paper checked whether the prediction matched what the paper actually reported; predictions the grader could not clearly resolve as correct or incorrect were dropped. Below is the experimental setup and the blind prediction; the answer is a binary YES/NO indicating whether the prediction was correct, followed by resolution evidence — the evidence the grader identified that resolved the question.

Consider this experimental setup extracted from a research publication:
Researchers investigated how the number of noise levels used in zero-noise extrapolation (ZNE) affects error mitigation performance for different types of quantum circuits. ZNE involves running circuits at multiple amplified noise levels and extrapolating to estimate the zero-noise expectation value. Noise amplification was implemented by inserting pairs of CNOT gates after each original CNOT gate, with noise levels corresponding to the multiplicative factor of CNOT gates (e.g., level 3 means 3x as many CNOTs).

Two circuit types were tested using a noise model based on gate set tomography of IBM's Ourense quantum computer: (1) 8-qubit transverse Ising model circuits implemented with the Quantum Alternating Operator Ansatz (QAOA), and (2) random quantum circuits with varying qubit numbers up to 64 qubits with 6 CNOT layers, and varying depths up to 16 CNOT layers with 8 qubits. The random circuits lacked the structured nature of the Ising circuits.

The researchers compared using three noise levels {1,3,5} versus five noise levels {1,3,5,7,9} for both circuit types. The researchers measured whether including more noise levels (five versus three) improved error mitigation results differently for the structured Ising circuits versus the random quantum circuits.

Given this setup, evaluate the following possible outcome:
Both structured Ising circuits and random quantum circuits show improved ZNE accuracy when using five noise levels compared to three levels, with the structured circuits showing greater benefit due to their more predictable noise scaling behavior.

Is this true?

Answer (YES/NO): NO